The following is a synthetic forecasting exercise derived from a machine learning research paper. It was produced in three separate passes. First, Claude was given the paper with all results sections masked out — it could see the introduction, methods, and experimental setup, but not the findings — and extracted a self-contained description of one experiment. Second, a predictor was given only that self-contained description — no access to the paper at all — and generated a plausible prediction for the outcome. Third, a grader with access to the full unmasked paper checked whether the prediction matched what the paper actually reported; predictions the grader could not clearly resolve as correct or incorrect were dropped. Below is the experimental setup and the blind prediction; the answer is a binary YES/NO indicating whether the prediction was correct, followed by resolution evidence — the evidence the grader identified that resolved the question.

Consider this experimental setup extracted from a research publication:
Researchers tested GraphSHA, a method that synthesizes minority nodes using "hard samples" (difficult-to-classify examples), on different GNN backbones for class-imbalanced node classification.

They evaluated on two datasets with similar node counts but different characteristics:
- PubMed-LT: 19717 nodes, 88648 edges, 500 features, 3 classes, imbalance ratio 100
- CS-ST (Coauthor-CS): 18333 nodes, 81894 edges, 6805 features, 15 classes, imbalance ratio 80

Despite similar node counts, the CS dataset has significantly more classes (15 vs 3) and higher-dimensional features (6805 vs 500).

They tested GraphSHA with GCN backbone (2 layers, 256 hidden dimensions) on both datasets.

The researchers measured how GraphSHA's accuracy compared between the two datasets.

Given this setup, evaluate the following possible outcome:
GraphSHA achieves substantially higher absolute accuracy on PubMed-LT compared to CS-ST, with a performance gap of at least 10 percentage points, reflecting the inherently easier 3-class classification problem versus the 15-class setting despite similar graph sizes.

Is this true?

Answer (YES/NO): NO